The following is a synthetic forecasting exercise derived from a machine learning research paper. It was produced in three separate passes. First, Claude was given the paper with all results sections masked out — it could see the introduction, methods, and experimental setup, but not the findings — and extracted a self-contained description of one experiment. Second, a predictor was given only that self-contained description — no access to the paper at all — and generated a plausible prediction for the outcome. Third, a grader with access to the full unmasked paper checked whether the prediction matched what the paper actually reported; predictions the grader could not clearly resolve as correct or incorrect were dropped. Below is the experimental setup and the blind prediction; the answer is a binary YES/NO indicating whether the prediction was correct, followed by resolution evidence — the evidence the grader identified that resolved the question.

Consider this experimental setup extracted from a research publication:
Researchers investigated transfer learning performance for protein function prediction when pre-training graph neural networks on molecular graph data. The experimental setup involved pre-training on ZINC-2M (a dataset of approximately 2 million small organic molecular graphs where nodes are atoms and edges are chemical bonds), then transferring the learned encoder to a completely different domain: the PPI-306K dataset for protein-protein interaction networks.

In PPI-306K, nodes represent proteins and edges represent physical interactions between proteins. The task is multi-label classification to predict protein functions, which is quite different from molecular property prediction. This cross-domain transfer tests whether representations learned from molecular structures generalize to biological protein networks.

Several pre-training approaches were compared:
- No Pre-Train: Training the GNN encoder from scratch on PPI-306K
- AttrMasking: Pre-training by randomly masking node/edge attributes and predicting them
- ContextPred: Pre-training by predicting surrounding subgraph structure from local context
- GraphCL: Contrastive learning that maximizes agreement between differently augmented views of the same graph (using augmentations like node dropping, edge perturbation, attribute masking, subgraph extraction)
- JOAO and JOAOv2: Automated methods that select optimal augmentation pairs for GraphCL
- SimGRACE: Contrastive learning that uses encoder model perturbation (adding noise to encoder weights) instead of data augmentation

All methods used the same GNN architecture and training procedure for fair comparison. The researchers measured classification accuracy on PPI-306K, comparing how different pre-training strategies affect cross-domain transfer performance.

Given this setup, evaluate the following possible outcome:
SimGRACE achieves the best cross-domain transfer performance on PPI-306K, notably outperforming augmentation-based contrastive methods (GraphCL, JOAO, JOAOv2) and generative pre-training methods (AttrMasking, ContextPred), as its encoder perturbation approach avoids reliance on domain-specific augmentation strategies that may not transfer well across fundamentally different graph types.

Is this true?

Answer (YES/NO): YES